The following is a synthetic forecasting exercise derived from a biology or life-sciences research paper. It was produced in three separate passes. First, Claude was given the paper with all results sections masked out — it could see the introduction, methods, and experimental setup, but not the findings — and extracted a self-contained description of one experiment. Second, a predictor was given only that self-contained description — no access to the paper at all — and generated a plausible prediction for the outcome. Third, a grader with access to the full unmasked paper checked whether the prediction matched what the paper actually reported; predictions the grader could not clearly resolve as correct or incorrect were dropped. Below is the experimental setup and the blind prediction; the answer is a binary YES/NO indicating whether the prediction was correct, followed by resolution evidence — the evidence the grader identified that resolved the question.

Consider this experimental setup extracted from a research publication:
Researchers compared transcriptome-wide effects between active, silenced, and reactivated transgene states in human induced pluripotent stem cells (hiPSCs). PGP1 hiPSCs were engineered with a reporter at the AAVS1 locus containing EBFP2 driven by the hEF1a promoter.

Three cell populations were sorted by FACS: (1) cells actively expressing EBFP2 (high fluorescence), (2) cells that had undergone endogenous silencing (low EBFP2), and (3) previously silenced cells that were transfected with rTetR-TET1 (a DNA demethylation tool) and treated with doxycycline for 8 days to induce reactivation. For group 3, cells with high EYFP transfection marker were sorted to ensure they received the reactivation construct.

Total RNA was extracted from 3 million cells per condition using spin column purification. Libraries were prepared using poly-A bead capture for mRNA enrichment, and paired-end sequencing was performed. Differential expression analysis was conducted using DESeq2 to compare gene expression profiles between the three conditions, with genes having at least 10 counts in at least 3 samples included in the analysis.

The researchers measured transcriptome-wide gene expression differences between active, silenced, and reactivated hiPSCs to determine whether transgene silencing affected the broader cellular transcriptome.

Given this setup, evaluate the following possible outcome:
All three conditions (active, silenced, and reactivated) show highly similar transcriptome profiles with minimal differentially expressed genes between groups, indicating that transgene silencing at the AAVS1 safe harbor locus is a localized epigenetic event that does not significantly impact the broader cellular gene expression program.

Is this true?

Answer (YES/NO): YES